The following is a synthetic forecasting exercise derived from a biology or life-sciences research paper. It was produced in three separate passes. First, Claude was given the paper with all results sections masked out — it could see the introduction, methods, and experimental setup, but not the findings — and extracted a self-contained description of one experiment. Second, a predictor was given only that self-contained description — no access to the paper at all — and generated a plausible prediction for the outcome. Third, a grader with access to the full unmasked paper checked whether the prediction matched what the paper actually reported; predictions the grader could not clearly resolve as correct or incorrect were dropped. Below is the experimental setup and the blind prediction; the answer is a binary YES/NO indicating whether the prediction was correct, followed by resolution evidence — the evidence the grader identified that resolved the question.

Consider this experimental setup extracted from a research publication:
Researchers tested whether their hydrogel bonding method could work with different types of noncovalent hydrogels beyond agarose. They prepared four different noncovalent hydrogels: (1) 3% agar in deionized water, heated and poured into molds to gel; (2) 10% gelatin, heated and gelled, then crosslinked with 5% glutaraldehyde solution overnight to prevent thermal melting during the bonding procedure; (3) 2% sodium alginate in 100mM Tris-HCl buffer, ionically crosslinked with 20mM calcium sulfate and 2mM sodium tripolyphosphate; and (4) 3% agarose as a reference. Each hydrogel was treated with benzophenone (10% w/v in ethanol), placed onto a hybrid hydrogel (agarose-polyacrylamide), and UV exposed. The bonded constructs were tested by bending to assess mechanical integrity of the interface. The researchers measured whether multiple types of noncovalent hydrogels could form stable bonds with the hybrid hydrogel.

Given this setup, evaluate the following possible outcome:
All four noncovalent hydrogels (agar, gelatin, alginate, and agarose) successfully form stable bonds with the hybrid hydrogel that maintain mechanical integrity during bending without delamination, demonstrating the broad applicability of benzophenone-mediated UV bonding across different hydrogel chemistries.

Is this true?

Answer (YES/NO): YES